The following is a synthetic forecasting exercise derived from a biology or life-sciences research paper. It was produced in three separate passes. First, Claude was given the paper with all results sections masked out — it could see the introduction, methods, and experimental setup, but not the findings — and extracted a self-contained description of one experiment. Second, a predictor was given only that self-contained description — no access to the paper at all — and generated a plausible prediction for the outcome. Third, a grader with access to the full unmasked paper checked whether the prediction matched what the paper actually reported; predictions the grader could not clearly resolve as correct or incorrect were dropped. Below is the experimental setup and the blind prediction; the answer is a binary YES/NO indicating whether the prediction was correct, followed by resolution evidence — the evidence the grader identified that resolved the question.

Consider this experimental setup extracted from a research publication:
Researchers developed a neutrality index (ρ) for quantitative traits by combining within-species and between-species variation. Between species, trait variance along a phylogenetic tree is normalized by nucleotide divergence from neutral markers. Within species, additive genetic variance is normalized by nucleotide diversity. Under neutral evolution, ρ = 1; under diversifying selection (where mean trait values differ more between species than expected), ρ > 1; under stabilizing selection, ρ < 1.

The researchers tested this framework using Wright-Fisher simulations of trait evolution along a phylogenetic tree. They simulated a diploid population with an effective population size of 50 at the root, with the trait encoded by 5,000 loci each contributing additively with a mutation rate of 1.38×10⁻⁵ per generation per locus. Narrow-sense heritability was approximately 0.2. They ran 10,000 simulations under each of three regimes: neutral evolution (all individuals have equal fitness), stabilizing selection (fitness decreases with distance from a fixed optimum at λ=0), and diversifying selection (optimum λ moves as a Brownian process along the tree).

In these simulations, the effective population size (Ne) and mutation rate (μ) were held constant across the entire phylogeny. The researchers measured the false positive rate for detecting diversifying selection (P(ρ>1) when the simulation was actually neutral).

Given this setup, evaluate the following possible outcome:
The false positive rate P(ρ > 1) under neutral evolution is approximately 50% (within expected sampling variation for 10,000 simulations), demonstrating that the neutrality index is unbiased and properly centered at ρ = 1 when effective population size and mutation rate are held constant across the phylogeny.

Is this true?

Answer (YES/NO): NO